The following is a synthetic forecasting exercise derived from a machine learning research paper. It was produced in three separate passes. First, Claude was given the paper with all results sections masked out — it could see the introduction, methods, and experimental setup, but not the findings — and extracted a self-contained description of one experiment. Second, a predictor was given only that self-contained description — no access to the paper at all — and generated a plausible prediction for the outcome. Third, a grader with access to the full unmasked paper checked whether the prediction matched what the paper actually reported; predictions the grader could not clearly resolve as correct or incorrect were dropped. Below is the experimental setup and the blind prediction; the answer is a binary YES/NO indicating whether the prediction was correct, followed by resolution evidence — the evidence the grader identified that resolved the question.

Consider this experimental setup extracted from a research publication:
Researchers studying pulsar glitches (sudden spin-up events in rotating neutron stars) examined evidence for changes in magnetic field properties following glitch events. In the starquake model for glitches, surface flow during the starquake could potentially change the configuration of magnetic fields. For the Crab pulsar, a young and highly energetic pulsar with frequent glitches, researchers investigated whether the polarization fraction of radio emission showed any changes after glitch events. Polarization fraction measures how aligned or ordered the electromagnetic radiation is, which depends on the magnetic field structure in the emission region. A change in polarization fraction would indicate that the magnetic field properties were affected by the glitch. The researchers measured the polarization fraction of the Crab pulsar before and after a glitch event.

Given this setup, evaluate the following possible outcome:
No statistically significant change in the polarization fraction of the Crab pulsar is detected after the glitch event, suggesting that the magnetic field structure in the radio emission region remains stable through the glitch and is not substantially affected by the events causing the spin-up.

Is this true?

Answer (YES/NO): NO